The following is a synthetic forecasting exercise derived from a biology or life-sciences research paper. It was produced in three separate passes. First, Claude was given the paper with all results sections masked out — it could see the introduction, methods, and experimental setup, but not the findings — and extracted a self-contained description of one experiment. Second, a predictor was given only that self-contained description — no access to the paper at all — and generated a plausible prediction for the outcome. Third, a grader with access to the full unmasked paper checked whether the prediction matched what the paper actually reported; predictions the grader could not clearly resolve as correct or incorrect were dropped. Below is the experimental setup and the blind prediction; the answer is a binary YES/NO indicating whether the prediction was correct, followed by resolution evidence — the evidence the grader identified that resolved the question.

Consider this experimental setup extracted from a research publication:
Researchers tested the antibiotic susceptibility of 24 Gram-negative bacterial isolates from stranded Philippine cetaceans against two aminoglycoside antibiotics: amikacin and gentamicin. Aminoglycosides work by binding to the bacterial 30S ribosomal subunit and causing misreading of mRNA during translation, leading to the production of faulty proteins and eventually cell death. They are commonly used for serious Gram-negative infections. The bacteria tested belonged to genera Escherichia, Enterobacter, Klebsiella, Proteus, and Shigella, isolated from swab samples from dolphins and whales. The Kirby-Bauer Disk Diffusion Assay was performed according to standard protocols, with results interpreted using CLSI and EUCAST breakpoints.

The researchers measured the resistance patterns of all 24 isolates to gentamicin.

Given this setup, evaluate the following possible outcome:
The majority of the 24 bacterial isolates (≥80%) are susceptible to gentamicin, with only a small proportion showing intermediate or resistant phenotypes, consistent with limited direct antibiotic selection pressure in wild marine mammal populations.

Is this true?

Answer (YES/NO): NO